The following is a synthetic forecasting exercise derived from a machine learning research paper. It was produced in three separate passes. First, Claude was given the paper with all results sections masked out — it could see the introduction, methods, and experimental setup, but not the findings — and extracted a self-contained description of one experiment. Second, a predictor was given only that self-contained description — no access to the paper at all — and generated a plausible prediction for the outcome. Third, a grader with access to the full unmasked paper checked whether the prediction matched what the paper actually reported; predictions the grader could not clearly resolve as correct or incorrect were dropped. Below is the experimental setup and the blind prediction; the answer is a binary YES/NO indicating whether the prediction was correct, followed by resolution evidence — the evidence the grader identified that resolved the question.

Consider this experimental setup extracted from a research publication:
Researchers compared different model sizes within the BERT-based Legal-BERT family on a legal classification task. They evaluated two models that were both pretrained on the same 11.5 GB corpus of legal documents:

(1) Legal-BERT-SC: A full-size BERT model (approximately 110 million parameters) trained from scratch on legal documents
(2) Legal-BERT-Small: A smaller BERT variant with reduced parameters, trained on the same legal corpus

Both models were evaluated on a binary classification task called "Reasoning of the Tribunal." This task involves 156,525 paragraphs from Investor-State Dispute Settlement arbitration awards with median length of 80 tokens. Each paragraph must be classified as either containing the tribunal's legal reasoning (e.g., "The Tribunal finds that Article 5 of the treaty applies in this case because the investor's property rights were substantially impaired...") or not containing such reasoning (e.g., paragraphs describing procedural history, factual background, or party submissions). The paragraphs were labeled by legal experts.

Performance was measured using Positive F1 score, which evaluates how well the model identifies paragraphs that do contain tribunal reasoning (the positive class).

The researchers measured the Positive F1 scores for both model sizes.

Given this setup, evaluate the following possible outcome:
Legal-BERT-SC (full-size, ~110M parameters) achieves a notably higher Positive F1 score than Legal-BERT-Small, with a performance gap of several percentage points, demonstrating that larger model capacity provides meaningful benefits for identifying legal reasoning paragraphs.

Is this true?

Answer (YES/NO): NO